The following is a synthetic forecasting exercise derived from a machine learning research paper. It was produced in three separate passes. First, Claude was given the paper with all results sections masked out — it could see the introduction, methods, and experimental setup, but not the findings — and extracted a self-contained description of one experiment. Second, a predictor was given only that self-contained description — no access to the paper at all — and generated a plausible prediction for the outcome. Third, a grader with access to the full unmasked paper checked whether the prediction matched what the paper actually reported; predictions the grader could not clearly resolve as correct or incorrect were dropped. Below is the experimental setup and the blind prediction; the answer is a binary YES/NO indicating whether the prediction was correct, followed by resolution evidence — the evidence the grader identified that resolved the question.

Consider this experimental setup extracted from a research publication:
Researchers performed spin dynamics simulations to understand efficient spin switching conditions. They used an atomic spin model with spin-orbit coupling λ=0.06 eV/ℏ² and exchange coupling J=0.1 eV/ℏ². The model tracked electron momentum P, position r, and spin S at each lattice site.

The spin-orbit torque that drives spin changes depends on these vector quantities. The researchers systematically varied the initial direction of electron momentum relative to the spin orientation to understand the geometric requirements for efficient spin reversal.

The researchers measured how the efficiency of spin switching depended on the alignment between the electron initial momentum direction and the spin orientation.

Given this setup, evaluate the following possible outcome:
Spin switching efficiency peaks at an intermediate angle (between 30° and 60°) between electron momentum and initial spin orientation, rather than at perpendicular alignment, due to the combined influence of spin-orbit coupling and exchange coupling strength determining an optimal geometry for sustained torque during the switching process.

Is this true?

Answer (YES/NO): NO